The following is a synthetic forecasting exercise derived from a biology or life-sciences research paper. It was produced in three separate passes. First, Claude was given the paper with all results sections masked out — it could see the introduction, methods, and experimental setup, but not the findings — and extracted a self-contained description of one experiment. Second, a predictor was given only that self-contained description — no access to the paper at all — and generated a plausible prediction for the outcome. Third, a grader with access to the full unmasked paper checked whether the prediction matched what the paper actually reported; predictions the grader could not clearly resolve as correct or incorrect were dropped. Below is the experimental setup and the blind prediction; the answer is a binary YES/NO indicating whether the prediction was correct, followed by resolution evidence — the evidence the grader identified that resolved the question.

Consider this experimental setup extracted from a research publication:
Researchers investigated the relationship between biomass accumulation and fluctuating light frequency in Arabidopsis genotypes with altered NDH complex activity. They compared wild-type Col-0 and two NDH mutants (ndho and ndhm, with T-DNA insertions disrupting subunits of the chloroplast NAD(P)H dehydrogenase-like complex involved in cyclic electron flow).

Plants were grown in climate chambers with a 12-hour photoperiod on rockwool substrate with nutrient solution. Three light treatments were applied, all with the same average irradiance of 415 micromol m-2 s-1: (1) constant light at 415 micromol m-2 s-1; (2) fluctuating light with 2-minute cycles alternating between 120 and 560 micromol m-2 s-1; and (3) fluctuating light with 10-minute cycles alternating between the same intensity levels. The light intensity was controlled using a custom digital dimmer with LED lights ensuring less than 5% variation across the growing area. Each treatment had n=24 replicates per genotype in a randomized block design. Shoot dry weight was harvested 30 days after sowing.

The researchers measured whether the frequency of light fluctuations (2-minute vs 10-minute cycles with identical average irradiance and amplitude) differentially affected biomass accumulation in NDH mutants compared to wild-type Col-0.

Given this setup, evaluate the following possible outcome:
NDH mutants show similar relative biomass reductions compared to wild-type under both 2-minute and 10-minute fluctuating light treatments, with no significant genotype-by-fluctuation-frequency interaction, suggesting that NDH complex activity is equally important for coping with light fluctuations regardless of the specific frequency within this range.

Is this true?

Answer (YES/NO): NO